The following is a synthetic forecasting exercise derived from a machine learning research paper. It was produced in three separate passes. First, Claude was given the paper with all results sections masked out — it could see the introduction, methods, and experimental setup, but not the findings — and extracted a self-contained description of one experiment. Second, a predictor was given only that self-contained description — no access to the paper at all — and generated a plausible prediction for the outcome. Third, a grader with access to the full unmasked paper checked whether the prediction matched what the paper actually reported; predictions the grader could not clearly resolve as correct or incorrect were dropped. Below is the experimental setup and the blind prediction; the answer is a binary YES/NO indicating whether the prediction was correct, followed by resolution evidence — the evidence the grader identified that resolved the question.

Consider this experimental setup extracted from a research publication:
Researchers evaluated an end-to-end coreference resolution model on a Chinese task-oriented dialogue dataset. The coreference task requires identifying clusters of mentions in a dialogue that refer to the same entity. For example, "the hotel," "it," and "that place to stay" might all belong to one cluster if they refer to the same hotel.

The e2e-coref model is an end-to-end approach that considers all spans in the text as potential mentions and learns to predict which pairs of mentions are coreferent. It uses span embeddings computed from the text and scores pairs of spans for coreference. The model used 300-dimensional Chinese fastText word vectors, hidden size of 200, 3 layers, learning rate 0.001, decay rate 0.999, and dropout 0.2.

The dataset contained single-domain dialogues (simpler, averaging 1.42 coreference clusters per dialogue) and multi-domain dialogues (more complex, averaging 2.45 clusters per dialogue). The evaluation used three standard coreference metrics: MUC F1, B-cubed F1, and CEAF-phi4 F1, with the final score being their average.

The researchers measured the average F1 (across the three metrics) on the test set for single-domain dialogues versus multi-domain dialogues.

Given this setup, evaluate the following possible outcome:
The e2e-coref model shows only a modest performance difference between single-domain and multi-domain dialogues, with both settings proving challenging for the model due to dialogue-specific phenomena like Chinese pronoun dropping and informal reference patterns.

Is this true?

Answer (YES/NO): NO